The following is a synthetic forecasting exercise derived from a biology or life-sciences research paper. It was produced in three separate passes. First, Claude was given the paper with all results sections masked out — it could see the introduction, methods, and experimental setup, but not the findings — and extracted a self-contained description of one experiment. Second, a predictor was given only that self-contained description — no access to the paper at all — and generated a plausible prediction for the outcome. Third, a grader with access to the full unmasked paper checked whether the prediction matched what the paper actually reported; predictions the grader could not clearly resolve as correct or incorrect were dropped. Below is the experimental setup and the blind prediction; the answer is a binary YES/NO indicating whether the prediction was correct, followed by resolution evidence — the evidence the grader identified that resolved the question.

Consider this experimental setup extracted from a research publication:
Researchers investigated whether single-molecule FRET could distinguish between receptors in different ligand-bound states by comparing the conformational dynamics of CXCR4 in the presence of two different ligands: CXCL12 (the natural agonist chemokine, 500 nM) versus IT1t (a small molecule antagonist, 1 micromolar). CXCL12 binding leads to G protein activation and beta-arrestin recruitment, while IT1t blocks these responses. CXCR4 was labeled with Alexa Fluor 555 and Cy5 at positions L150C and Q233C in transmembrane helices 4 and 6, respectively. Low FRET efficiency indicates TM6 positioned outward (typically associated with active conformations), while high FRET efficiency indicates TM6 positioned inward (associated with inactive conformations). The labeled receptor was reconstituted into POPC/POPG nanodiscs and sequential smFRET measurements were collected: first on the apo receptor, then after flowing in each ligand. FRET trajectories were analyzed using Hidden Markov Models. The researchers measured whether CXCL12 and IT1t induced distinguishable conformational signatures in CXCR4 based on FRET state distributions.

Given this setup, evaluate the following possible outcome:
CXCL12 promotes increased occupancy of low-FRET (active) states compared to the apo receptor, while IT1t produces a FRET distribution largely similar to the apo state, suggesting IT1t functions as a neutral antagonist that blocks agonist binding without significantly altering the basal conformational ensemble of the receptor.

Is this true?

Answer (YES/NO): YES